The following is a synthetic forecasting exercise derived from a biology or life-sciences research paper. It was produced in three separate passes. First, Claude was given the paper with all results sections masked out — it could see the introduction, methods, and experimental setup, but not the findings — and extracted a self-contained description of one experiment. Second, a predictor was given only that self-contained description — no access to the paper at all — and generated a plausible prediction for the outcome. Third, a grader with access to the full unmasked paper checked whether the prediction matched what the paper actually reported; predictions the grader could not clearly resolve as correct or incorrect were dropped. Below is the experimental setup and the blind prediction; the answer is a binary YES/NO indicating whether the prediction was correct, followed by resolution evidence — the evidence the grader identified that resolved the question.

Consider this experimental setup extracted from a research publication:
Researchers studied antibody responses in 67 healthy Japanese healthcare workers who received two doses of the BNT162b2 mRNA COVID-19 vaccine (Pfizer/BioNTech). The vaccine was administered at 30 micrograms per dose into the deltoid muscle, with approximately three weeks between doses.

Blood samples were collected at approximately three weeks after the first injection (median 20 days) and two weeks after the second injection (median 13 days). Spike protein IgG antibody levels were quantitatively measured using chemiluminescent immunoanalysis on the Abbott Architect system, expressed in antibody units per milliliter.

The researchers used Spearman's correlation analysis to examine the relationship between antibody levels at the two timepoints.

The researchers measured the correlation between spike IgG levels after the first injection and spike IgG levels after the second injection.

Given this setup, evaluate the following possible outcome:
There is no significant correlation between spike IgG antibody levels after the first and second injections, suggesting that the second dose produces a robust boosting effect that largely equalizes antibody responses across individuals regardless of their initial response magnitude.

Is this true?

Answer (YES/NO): NO